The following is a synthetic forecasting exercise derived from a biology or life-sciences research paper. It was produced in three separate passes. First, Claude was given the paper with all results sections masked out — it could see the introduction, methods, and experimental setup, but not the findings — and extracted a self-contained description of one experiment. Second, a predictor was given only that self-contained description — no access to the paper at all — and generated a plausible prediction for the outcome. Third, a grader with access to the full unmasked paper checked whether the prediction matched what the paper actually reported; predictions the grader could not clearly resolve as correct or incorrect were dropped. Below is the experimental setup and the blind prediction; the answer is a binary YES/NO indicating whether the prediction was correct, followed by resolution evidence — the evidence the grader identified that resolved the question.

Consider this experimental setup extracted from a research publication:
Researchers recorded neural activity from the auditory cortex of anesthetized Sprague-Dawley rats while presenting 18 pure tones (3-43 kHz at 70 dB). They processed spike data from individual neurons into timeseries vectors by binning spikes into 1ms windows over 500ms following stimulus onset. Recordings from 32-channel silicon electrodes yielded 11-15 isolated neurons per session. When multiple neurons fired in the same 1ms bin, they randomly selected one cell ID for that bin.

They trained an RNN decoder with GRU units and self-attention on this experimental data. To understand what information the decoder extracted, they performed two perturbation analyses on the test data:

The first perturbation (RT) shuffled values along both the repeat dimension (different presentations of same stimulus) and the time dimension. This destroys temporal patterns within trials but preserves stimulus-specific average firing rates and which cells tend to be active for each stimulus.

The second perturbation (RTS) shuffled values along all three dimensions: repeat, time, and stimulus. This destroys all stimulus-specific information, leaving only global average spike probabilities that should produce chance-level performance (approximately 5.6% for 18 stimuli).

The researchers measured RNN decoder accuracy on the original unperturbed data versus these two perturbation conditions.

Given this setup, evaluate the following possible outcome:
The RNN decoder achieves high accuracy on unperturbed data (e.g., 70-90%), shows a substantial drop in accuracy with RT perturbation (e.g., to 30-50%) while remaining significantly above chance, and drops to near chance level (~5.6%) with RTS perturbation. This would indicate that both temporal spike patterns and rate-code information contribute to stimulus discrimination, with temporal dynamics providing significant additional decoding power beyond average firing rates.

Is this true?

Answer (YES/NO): NO